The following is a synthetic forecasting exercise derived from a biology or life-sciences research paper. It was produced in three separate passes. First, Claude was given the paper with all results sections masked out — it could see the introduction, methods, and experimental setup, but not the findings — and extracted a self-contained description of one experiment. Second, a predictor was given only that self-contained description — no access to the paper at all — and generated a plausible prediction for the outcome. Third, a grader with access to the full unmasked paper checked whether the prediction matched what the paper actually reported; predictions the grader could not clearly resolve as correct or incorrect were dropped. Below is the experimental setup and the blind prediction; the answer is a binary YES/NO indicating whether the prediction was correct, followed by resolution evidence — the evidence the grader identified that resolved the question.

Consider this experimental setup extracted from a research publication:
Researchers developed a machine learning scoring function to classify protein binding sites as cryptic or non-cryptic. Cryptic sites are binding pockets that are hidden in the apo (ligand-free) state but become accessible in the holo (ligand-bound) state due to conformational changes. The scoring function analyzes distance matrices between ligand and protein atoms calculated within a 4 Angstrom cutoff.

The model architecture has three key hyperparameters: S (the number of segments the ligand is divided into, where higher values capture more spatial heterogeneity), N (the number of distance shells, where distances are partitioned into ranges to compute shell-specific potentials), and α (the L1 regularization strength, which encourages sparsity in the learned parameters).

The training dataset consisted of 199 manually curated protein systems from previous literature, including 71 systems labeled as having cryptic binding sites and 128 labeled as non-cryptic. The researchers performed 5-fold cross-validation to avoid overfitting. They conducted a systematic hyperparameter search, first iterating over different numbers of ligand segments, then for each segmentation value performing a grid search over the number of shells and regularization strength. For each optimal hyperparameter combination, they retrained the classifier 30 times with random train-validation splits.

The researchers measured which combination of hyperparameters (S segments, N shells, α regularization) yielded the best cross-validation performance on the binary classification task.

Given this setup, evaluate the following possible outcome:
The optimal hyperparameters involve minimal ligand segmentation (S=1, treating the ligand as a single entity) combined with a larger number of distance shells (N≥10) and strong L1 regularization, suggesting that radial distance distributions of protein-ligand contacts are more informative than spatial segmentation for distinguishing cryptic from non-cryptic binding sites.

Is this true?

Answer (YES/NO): NO